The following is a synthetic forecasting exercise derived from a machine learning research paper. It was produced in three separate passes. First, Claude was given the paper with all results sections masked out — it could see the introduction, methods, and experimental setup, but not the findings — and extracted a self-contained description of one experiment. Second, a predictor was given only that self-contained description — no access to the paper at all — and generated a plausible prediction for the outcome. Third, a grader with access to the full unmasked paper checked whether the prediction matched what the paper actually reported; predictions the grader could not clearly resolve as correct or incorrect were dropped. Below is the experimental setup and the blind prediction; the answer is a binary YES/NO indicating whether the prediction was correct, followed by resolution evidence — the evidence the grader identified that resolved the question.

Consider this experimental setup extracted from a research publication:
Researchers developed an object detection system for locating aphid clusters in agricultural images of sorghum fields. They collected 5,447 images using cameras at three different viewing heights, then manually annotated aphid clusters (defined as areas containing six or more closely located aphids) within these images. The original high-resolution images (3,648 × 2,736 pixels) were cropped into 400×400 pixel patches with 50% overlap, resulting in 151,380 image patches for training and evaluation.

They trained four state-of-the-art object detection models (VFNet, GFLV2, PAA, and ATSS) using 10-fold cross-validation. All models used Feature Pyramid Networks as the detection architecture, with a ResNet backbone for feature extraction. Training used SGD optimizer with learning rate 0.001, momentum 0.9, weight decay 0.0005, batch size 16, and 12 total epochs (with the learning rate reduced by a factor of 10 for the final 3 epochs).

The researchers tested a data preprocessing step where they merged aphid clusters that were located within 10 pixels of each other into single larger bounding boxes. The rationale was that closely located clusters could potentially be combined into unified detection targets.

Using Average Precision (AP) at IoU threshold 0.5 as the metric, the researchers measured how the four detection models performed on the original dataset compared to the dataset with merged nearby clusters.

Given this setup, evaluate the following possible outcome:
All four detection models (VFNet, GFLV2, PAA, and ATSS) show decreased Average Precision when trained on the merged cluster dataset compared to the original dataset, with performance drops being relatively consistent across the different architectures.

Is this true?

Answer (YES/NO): NO